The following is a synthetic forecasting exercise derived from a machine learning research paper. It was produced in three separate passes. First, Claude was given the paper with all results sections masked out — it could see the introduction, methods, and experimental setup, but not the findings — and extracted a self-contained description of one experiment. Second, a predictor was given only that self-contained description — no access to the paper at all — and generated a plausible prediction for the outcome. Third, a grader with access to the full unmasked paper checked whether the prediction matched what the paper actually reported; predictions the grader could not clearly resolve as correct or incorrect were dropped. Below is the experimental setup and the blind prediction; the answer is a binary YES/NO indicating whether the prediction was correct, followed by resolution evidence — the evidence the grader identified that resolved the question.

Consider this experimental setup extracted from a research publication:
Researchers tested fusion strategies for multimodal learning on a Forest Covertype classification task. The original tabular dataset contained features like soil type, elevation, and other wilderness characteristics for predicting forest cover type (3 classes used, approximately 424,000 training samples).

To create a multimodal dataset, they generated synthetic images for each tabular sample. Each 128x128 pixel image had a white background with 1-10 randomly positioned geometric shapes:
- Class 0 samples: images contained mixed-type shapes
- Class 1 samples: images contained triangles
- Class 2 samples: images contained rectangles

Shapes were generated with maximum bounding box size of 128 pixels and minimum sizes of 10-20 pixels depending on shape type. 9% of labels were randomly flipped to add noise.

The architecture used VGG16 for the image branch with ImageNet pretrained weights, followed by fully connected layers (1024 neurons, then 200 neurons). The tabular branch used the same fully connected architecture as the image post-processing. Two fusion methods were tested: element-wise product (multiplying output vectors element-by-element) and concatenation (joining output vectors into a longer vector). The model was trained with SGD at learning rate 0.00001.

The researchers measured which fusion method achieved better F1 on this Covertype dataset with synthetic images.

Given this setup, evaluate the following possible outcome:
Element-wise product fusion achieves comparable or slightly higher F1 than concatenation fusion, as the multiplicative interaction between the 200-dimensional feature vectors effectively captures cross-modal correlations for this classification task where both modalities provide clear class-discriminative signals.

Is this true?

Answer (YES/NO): NO